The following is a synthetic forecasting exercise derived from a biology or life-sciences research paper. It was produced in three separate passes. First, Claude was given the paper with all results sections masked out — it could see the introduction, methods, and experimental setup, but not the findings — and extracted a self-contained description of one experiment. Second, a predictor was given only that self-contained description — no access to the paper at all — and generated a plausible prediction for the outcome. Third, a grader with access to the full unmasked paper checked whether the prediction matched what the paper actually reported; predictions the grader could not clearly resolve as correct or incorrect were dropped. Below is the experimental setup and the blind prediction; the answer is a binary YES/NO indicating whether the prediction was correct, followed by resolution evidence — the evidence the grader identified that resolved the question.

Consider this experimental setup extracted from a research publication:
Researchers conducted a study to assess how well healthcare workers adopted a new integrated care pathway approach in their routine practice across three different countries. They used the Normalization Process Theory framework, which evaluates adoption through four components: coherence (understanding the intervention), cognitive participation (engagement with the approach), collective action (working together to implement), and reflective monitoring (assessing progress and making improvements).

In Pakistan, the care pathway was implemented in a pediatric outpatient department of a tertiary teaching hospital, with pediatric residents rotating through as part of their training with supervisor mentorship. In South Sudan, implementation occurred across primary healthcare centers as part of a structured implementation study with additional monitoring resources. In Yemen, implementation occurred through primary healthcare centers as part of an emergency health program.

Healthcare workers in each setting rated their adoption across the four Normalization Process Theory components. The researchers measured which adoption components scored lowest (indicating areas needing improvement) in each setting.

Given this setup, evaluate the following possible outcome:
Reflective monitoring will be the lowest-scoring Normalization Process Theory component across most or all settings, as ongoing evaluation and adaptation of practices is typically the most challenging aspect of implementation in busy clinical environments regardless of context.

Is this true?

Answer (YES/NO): NO